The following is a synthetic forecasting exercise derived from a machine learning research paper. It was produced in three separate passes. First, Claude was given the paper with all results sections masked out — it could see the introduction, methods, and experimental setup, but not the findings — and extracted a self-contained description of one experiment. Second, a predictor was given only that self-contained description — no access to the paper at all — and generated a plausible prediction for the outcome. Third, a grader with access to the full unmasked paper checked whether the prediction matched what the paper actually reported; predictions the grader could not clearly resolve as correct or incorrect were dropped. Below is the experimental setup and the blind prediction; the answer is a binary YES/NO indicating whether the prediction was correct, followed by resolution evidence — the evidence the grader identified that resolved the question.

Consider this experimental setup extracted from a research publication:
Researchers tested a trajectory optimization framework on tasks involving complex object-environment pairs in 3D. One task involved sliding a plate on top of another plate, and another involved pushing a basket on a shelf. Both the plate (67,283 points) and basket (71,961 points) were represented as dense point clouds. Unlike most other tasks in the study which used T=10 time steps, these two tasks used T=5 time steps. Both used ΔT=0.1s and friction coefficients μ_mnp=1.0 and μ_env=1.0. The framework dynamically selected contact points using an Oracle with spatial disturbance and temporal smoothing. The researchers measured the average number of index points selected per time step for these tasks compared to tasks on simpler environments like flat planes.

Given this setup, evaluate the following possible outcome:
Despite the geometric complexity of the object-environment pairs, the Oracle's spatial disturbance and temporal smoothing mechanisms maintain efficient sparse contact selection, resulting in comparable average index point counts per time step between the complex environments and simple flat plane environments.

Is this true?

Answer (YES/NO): NO